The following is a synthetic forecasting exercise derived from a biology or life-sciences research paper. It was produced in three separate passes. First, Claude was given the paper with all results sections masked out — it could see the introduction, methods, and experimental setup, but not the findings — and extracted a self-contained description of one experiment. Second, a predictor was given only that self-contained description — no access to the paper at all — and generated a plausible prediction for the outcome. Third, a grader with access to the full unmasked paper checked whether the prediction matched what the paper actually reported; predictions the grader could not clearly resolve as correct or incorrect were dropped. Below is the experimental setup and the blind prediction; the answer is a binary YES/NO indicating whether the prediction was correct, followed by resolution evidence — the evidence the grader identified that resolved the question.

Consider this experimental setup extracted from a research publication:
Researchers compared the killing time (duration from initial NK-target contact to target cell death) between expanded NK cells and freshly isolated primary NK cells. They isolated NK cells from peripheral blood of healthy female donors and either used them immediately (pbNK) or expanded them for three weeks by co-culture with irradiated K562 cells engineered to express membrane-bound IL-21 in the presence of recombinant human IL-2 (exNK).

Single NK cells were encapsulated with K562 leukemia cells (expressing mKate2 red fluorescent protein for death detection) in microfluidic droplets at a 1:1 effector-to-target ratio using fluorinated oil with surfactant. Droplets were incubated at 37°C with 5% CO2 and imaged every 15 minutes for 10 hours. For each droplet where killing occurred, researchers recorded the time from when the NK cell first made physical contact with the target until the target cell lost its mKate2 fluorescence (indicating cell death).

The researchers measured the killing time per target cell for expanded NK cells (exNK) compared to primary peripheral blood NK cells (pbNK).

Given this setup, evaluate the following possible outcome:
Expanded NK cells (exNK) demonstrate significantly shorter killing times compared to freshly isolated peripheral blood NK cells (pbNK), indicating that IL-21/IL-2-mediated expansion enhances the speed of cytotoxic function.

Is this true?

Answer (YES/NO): YES